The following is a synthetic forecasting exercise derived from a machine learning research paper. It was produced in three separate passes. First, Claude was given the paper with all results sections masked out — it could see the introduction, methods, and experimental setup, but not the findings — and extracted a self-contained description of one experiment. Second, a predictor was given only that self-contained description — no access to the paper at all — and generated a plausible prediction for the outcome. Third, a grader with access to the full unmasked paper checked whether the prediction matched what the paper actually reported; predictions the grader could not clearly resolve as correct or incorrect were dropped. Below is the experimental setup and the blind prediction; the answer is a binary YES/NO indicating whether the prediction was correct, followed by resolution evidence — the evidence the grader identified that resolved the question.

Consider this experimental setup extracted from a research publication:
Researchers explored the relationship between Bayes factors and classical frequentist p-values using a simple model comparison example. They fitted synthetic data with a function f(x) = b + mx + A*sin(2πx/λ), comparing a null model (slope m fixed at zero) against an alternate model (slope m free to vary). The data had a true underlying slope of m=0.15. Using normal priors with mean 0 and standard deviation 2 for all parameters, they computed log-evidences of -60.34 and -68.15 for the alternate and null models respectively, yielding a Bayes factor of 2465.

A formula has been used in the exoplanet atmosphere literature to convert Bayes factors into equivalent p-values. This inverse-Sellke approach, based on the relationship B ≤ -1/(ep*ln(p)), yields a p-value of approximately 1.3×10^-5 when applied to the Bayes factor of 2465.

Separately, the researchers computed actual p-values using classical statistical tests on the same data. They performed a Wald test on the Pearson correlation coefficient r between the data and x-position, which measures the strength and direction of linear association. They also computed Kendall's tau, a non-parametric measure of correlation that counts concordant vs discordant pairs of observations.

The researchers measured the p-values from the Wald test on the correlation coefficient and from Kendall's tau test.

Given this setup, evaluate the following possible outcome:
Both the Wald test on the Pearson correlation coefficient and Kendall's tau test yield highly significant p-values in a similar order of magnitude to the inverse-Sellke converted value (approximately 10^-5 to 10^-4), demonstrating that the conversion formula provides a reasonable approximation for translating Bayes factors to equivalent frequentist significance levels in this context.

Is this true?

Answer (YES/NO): NO